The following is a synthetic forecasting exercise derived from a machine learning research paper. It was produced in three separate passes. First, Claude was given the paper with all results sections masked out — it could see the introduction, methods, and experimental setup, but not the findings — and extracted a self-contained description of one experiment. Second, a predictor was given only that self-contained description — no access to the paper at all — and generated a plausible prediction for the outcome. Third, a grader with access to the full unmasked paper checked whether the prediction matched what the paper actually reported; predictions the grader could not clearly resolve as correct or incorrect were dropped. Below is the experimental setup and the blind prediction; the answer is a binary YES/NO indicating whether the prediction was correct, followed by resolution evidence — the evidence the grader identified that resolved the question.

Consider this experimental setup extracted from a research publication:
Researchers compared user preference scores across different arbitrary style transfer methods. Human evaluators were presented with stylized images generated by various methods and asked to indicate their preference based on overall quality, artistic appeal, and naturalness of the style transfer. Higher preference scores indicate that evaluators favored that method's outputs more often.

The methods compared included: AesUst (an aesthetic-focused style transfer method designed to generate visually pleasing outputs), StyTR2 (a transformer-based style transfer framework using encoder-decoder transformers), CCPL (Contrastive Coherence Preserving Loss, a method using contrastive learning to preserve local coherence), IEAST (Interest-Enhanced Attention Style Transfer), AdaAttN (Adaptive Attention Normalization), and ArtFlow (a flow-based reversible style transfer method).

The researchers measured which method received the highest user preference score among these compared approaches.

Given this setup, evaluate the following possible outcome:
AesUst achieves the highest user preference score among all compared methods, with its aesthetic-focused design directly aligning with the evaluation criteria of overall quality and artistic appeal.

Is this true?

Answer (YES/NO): YES